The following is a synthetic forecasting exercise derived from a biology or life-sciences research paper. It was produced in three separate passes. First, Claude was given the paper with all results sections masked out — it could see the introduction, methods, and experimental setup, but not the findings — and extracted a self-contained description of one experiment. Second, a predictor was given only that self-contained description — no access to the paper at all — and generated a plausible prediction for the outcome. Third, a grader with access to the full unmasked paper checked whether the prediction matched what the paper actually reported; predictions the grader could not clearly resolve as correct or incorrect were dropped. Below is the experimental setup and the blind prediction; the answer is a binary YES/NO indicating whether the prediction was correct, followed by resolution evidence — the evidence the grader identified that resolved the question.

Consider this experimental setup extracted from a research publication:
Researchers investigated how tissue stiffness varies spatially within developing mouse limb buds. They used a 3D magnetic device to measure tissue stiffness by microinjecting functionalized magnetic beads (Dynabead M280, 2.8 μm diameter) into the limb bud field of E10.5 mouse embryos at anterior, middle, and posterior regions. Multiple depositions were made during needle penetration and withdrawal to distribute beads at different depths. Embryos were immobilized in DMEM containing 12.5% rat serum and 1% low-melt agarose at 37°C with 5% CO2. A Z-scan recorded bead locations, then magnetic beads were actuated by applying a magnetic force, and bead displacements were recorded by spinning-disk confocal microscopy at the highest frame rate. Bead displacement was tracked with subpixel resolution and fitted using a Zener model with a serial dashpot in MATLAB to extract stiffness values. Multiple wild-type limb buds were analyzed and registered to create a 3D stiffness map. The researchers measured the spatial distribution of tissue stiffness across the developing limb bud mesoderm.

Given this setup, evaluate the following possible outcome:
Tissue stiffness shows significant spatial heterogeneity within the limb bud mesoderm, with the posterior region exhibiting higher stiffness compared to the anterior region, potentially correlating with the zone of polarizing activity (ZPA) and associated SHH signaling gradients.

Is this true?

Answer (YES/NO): NO